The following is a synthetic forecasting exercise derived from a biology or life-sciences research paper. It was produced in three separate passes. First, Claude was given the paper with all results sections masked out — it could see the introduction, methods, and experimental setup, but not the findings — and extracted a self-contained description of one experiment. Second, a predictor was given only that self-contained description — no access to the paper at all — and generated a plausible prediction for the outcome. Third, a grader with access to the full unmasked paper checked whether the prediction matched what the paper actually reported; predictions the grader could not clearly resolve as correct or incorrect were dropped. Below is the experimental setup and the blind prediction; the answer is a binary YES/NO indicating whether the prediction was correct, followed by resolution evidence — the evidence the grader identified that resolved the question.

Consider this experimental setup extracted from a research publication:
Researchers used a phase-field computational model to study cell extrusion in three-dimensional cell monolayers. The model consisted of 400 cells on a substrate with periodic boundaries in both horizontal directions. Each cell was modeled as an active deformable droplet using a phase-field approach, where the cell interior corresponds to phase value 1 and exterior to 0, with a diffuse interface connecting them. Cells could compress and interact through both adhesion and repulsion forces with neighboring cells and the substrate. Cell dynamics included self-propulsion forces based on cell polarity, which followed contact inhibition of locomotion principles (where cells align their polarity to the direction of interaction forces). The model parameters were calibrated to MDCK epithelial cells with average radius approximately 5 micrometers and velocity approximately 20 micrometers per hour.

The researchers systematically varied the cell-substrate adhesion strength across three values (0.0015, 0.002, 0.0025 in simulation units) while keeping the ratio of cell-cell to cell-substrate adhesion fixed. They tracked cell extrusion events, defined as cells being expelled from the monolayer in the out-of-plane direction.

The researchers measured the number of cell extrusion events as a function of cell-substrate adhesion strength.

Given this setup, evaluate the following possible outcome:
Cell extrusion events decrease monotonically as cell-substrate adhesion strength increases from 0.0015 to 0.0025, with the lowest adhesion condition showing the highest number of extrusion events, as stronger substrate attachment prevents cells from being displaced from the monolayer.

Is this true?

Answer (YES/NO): YES